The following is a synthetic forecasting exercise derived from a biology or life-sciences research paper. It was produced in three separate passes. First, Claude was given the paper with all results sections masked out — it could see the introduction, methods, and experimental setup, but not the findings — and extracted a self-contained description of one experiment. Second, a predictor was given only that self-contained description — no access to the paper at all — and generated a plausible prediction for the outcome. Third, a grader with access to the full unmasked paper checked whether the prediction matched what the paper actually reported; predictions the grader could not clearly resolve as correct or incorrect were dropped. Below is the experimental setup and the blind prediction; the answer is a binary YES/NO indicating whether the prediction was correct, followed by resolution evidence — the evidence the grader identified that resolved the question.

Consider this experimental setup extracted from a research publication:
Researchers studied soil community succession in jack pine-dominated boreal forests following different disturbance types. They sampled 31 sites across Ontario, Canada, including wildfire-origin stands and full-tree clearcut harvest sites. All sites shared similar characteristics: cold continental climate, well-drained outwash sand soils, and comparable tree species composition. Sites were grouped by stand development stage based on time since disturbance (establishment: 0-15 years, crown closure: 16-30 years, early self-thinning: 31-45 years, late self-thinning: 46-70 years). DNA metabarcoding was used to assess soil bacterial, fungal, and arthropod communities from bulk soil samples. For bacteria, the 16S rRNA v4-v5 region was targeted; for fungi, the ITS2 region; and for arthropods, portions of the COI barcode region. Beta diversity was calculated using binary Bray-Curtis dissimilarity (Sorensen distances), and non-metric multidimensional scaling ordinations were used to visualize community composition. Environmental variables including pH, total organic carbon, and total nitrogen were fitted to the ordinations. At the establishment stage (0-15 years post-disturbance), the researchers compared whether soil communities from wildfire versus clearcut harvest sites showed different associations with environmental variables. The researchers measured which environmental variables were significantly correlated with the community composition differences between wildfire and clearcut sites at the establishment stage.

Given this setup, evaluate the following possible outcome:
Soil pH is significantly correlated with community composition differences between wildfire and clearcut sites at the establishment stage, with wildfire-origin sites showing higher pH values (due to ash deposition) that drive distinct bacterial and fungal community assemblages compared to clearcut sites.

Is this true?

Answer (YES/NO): YES